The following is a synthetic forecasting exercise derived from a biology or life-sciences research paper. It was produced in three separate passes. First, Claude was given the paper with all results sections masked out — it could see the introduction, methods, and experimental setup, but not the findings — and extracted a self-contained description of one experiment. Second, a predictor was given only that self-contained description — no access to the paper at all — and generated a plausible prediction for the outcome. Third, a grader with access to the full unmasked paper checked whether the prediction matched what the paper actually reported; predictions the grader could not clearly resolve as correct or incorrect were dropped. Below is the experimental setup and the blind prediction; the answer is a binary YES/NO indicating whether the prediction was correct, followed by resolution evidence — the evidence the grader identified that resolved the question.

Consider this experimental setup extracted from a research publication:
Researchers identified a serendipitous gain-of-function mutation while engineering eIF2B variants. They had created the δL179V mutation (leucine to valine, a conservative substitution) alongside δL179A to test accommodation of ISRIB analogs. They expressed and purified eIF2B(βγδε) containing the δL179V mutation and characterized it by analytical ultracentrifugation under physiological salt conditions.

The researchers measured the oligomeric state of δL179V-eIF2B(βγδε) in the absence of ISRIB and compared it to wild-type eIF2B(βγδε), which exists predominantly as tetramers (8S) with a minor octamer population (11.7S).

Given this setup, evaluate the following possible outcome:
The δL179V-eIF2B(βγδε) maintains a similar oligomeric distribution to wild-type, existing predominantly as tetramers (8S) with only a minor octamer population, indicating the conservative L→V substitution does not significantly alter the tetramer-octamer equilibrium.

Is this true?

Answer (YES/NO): NO